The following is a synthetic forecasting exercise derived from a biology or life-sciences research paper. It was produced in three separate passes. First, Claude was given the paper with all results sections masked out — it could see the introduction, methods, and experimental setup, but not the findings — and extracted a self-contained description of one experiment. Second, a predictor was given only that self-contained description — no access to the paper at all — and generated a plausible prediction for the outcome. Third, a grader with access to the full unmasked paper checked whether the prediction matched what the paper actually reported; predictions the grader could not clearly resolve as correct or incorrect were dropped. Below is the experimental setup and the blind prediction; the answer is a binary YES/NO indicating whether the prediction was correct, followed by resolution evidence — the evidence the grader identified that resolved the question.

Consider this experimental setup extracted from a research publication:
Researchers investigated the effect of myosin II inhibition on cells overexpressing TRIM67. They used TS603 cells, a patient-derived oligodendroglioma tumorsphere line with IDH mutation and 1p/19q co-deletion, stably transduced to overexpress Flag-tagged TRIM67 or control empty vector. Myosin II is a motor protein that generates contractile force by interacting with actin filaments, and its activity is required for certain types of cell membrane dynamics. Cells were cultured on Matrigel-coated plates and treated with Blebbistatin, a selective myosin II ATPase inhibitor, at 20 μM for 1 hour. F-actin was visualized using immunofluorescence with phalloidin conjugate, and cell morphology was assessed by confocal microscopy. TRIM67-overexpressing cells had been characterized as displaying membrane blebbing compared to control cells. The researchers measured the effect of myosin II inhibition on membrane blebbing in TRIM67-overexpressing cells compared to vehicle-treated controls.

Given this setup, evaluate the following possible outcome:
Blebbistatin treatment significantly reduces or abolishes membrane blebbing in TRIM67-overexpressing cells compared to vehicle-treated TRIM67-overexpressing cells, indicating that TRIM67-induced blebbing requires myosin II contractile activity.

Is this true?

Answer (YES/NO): YES